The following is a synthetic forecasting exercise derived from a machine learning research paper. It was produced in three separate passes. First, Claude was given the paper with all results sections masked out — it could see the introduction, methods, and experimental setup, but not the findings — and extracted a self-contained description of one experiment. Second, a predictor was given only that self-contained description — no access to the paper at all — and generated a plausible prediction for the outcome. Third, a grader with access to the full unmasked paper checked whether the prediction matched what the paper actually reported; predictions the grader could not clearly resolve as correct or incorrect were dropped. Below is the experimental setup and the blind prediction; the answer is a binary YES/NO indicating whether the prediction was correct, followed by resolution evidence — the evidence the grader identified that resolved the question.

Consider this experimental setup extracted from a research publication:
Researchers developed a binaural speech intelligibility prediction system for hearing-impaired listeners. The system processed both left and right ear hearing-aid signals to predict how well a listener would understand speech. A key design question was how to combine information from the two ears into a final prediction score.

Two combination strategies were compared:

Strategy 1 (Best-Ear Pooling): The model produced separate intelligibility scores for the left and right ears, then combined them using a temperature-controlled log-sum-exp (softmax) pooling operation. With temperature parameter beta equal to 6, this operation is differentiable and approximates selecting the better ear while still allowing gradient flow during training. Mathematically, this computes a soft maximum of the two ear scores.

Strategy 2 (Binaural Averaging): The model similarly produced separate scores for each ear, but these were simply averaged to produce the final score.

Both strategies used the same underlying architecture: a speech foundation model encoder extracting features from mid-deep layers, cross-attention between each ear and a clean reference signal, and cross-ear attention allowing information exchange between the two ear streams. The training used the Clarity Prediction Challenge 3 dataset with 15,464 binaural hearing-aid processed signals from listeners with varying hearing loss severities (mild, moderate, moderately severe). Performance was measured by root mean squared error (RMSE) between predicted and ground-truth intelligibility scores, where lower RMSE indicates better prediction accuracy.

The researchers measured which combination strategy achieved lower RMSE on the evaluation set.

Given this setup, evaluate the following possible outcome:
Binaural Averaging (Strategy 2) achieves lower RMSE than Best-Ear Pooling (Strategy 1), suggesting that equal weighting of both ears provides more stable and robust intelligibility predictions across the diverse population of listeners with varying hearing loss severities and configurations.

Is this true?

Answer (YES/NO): NO